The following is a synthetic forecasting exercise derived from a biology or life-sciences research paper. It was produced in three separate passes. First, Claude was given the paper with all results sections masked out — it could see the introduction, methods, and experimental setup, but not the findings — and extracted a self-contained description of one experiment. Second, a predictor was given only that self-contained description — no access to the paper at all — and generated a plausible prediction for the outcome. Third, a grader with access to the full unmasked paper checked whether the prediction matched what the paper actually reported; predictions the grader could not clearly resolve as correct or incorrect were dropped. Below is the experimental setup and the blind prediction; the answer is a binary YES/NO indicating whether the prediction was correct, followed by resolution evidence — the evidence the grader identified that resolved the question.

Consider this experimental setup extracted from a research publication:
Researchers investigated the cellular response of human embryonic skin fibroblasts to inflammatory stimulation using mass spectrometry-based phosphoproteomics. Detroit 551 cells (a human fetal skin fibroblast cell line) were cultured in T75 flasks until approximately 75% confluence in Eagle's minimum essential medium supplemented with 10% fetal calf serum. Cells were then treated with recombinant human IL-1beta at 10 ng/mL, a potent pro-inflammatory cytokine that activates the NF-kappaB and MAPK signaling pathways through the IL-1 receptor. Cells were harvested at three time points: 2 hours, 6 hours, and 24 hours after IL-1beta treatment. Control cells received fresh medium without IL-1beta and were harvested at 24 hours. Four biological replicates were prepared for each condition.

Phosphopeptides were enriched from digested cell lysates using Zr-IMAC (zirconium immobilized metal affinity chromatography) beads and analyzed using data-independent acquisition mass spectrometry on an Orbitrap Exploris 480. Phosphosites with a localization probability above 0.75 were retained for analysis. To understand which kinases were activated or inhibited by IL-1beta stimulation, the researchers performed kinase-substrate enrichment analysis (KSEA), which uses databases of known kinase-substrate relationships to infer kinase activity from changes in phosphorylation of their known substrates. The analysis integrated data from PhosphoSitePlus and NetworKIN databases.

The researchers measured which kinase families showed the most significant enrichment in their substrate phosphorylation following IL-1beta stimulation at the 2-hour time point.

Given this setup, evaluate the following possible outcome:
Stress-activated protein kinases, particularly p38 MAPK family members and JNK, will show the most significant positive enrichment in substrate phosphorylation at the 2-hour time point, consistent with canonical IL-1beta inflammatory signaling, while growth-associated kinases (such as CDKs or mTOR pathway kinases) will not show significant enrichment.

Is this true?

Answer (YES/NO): NO